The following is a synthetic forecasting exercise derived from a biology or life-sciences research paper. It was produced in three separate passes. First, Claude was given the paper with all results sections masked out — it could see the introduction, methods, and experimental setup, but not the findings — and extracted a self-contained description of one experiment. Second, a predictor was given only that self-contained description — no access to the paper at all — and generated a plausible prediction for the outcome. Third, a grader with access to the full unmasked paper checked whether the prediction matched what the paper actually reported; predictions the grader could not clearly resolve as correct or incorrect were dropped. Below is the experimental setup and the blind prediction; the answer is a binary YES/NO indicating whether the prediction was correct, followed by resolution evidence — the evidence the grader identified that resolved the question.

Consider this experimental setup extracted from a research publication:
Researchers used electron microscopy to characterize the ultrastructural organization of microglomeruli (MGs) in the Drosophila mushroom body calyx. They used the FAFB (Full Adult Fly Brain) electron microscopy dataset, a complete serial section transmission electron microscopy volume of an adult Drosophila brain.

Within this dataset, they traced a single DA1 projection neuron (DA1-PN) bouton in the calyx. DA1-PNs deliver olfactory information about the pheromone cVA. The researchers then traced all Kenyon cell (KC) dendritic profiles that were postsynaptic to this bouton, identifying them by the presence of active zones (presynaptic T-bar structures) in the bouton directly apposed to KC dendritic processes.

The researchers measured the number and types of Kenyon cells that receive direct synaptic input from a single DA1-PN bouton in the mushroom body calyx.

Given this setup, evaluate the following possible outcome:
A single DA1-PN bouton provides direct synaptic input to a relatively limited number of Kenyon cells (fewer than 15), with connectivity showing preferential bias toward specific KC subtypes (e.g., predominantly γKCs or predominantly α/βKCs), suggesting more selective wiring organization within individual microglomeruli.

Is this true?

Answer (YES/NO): YES